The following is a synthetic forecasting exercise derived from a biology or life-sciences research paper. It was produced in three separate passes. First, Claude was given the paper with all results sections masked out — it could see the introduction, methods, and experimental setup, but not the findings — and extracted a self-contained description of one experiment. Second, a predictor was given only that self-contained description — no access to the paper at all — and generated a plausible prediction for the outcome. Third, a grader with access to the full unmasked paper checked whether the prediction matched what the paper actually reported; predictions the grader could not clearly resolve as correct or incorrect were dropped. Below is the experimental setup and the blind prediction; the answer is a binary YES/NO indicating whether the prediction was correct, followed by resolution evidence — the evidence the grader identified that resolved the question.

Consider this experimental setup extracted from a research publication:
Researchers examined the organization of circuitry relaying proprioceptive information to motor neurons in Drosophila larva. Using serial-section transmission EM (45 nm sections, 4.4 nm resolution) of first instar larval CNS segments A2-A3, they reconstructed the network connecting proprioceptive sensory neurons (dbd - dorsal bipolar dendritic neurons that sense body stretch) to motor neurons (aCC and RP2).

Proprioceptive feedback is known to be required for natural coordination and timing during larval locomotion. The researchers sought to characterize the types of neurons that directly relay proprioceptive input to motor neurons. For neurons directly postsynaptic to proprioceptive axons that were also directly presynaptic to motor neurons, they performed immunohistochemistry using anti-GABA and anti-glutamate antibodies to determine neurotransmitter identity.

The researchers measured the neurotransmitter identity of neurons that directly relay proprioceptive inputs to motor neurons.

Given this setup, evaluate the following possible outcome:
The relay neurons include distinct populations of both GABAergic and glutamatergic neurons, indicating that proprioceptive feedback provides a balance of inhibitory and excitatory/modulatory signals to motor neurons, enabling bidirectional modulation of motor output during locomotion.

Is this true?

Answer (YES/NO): YES